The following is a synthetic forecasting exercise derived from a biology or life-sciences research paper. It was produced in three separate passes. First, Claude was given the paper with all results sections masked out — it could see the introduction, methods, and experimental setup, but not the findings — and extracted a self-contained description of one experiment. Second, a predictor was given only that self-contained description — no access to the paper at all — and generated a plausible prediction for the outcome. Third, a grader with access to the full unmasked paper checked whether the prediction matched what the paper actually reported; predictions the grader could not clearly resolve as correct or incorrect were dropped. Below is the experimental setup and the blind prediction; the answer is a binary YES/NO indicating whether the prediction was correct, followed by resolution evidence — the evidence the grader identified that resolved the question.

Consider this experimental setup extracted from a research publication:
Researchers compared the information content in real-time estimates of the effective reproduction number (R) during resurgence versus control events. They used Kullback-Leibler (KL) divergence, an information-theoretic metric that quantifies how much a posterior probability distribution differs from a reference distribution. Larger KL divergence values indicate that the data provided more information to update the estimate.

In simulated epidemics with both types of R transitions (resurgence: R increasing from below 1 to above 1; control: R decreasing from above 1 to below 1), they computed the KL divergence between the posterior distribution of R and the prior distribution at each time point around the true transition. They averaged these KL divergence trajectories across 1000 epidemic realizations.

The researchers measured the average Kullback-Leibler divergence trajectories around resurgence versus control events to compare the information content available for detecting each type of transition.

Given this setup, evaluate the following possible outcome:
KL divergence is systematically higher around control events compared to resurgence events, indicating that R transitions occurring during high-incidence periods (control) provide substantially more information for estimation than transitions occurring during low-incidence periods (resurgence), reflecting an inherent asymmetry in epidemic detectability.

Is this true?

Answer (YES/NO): NO